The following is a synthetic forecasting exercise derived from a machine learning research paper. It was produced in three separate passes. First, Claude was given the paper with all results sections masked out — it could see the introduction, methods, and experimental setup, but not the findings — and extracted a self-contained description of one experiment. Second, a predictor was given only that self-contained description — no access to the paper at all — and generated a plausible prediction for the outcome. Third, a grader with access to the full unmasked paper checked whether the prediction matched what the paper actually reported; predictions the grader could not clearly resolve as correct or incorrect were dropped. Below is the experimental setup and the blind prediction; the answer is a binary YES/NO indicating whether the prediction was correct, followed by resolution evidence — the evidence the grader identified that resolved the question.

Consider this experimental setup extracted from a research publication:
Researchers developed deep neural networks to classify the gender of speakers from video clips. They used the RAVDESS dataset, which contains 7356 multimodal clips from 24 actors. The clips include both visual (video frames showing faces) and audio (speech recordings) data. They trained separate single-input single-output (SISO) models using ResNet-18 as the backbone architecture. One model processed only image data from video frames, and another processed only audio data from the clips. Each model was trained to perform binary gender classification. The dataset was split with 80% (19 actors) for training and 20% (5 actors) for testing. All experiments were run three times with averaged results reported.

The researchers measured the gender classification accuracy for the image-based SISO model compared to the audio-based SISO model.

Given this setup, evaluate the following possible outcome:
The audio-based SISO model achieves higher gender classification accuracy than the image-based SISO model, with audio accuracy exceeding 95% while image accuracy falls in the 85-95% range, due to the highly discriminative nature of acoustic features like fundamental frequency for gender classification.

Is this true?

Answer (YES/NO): NO